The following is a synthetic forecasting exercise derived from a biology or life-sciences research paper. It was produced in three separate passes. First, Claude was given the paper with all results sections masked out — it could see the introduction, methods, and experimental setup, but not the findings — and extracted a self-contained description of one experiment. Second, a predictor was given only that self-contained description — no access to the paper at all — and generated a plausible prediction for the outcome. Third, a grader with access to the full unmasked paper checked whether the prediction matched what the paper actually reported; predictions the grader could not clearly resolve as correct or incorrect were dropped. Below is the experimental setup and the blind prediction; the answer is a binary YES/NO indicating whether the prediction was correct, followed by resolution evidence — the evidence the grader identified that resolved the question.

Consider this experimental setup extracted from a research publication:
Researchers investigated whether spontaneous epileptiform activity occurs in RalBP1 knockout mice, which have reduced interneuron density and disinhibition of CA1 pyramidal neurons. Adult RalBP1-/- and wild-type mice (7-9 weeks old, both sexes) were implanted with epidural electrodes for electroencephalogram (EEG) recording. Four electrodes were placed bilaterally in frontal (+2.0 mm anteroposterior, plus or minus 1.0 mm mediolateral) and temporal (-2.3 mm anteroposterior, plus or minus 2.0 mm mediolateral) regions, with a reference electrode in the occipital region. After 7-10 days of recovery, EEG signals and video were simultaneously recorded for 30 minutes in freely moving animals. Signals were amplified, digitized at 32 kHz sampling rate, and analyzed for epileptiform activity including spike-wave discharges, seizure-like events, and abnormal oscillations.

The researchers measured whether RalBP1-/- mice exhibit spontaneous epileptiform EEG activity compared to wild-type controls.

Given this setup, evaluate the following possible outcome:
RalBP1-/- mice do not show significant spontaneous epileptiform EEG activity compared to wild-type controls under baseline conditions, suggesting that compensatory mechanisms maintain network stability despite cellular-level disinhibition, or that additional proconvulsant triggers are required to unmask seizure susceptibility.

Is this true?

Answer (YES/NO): YES